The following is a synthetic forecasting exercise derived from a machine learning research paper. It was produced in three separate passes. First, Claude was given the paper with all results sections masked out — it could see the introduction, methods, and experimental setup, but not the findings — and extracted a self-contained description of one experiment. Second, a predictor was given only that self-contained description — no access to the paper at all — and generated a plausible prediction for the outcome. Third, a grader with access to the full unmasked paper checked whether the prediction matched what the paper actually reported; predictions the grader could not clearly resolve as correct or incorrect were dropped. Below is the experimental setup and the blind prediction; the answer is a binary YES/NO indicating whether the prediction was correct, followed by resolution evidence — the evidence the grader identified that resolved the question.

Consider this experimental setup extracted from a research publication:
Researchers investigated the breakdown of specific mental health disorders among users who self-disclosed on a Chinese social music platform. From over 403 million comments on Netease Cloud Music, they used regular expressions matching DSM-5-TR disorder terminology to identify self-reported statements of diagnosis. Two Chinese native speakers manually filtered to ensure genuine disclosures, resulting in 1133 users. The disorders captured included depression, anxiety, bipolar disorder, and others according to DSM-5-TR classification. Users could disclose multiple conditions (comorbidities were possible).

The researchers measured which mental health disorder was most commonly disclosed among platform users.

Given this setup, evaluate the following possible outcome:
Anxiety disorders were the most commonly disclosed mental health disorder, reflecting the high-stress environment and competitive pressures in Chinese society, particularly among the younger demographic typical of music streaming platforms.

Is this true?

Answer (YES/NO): NO